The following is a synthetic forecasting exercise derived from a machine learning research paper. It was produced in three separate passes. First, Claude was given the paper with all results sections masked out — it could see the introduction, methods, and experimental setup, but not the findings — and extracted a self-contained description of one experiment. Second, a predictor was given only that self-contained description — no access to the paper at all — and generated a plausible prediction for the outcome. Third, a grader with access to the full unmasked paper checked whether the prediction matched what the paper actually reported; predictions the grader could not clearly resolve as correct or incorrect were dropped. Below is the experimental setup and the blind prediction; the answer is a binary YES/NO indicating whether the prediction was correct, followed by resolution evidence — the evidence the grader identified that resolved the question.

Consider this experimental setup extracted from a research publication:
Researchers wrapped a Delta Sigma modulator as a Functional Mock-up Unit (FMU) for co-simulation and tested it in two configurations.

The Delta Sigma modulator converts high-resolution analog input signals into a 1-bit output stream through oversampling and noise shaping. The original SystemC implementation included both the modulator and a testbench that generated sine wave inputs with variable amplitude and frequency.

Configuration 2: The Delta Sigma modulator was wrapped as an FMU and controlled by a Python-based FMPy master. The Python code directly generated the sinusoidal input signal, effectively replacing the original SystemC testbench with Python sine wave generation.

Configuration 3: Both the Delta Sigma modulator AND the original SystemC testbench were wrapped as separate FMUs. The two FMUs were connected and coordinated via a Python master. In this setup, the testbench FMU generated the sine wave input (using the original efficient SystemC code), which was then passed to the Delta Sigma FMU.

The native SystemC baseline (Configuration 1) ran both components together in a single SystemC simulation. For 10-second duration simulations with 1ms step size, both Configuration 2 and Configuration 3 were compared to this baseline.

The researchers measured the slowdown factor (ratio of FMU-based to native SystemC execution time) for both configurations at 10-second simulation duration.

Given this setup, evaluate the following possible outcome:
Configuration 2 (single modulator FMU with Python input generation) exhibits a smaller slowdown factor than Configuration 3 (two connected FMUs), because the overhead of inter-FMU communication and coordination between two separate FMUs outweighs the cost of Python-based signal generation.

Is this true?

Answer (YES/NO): NO